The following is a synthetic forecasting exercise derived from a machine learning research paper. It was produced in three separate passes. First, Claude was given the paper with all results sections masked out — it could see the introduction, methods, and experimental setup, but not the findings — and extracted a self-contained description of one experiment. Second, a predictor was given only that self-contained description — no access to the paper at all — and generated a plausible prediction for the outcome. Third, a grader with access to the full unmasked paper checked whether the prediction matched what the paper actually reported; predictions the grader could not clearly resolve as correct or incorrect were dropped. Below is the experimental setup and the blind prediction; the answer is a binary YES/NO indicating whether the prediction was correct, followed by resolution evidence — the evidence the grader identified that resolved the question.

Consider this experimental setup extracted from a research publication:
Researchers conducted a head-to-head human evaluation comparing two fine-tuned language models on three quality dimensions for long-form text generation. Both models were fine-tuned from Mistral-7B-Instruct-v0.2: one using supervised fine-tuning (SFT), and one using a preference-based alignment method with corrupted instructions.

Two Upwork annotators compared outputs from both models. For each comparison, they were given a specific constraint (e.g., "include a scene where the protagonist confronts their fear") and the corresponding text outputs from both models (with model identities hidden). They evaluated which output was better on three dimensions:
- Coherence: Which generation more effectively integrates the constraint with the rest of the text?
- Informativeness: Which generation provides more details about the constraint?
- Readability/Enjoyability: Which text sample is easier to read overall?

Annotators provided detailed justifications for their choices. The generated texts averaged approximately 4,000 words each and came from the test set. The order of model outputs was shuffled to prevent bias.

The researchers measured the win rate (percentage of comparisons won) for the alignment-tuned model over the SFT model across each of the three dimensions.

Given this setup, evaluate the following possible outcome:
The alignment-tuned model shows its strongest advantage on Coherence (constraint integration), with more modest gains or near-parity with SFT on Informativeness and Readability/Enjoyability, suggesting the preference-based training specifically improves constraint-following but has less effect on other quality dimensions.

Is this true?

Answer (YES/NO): NO